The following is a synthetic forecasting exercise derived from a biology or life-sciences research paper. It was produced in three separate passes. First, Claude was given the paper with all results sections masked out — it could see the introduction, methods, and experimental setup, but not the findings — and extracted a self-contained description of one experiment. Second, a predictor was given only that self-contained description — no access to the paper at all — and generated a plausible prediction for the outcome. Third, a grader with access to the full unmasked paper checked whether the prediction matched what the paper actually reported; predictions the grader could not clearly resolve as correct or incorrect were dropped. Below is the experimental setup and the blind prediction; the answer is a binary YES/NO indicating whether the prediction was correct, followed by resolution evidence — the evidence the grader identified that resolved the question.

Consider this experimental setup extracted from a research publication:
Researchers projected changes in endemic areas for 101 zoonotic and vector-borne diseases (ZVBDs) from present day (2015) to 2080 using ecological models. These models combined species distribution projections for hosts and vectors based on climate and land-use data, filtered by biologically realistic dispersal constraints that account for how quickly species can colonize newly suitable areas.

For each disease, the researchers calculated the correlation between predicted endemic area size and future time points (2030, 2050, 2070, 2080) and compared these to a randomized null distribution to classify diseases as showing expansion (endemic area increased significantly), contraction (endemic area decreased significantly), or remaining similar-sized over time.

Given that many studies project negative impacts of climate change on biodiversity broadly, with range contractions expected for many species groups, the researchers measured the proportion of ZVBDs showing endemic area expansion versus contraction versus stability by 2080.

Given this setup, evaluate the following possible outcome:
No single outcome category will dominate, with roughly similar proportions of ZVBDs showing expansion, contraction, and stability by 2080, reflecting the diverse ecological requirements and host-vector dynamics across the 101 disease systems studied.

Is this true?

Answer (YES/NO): NO